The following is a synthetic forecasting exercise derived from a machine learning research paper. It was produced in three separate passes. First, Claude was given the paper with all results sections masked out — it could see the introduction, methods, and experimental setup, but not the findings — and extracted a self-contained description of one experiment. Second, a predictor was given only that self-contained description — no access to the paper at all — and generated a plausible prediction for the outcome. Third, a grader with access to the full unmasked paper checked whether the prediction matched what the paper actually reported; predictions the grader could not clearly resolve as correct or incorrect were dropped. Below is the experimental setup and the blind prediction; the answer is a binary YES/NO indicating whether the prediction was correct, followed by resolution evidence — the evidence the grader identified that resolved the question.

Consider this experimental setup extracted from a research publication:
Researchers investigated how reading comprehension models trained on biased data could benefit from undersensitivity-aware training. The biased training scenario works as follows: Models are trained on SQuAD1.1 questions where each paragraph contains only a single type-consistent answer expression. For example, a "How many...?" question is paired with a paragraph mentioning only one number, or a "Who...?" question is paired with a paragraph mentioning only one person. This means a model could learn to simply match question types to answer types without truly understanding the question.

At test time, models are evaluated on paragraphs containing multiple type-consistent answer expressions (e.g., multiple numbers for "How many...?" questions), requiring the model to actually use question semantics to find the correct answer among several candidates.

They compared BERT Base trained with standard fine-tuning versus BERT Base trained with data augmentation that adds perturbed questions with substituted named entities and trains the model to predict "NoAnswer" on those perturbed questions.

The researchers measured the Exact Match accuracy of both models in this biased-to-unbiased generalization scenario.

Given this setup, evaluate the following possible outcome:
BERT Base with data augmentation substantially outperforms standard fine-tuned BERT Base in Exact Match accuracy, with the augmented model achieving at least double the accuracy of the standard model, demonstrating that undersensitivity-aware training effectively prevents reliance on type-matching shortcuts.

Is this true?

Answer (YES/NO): NO